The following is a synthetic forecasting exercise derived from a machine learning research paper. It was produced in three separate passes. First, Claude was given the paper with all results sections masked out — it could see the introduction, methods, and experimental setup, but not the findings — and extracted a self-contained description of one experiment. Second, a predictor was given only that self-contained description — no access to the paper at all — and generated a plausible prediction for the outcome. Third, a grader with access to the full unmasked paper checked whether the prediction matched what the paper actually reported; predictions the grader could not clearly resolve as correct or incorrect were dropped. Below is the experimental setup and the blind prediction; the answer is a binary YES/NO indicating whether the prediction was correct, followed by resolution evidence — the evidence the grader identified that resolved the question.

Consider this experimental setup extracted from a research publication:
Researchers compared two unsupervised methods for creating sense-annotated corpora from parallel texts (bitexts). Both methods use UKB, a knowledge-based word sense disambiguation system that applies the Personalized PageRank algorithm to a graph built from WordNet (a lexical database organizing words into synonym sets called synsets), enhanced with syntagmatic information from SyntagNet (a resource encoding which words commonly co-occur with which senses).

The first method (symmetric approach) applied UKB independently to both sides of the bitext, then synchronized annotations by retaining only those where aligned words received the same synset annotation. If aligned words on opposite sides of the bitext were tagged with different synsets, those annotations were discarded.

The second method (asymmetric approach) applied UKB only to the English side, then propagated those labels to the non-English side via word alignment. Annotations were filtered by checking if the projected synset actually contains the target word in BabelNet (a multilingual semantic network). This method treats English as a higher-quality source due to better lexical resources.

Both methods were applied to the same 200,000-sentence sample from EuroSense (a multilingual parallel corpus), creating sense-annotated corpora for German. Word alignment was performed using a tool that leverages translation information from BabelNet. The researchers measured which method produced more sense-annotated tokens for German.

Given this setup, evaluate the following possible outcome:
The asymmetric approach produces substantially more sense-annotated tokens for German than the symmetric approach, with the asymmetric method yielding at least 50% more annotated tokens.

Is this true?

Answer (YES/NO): NO